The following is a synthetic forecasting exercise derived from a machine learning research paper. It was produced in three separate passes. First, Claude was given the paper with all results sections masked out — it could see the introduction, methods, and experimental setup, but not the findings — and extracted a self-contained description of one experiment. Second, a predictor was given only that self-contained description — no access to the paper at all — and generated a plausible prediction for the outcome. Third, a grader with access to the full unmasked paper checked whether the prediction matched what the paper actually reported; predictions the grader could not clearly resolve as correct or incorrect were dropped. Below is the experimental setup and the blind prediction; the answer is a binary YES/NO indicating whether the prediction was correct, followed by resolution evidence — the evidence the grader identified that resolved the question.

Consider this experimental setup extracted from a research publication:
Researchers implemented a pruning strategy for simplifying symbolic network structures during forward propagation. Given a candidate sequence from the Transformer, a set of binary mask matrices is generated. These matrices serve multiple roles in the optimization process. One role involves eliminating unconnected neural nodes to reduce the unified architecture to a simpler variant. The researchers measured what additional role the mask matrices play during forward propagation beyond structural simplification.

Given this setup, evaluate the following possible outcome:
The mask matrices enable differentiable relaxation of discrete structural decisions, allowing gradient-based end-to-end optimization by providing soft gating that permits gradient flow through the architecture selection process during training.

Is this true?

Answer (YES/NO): NO